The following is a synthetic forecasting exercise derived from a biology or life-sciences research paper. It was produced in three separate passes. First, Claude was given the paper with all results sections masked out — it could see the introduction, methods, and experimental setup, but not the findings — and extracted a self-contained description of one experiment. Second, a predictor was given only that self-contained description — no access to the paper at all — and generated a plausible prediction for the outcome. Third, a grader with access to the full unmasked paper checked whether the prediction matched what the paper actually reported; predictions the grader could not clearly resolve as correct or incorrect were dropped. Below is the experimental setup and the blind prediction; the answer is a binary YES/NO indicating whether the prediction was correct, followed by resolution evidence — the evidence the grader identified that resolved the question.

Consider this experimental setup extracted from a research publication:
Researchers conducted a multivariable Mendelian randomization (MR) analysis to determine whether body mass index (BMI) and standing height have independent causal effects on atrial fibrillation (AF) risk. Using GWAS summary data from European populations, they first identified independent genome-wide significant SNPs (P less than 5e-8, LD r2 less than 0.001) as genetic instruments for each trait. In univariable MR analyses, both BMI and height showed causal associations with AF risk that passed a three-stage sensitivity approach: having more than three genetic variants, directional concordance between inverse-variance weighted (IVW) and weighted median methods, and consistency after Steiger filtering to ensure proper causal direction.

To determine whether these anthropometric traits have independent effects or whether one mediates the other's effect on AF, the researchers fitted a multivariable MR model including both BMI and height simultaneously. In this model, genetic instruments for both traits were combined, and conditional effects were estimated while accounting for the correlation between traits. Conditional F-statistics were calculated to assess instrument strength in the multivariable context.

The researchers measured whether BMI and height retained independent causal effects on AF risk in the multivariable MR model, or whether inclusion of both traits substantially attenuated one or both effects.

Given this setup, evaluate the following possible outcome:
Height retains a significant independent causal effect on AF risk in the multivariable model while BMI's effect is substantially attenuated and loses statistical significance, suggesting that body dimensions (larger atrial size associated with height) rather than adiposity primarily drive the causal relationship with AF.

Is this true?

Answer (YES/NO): NO